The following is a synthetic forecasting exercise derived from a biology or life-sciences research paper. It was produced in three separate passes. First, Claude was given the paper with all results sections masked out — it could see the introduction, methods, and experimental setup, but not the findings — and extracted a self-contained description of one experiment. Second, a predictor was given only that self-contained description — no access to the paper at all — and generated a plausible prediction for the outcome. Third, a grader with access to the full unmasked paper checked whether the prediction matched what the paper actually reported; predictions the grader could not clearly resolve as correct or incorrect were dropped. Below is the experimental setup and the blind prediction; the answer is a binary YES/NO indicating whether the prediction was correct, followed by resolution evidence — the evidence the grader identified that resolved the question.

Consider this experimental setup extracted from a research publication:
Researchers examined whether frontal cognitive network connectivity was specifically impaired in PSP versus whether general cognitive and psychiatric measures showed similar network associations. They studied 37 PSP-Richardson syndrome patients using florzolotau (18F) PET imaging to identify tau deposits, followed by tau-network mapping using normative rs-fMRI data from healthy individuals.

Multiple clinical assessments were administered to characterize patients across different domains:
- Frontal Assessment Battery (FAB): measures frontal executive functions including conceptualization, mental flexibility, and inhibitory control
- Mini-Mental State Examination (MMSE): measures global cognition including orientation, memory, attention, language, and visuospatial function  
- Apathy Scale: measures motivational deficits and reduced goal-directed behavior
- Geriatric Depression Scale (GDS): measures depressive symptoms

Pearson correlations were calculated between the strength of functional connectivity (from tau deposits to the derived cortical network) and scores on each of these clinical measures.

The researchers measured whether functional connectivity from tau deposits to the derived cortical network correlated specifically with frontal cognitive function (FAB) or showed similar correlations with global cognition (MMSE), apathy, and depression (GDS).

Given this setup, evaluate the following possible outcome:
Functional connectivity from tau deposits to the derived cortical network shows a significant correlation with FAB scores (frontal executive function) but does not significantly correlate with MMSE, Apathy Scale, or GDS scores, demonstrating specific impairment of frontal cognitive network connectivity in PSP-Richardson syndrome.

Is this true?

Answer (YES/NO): YES